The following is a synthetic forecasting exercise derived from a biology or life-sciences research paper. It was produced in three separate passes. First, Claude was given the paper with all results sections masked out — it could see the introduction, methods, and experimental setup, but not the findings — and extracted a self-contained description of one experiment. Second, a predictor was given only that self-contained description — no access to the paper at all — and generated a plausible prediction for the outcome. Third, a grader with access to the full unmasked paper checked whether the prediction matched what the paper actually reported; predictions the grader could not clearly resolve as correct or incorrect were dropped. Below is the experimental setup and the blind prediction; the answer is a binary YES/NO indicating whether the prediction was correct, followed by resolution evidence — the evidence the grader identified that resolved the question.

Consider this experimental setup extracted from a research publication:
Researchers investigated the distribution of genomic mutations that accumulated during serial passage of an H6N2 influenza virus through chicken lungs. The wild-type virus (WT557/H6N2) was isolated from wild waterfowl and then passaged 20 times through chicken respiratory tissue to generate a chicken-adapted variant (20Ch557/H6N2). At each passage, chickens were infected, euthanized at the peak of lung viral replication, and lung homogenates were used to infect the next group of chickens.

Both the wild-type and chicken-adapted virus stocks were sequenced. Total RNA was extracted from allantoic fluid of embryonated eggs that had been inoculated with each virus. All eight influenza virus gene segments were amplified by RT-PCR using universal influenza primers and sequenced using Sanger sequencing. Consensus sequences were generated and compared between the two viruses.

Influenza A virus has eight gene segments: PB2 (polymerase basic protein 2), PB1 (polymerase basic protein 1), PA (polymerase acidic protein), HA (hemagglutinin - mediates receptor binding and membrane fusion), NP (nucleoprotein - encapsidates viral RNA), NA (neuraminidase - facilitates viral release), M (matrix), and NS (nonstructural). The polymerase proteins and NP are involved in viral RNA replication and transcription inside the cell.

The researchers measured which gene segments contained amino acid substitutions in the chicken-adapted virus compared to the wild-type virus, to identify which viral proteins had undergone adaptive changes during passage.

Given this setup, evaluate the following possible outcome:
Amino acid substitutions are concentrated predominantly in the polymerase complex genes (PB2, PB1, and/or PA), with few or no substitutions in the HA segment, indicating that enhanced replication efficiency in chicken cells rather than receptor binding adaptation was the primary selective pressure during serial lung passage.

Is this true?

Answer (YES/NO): NO